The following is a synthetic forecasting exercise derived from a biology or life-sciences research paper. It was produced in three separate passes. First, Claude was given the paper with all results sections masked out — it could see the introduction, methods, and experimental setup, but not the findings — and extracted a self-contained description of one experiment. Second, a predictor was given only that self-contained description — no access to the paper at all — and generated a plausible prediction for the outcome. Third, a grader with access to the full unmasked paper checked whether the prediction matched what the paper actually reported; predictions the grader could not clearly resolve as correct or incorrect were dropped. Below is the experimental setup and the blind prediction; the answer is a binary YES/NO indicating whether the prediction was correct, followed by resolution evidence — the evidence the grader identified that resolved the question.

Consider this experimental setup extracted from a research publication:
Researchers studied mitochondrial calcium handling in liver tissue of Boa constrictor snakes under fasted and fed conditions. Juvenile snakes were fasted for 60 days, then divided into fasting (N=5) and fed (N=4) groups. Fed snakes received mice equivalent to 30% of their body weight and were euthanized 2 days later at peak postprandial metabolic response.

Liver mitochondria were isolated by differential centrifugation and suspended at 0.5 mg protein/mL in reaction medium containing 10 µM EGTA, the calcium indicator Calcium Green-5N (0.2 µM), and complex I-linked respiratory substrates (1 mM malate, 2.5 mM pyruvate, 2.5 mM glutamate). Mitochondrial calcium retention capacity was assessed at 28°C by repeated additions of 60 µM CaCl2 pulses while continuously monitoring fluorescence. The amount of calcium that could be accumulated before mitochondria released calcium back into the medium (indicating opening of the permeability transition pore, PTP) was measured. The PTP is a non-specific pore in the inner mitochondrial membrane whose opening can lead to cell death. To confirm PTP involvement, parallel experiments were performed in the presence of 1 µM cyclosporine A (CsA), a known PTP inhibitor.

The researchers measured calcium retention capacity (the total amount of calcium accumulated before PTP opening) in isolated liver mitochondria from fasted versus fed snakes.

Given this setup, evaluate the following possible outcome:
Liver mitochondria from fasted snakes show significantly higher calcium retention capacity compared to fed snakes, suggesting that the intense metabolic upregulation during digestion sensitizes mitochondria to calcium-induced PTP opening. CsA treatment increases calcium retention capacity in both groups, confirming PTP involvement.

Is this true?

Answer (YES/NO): NO